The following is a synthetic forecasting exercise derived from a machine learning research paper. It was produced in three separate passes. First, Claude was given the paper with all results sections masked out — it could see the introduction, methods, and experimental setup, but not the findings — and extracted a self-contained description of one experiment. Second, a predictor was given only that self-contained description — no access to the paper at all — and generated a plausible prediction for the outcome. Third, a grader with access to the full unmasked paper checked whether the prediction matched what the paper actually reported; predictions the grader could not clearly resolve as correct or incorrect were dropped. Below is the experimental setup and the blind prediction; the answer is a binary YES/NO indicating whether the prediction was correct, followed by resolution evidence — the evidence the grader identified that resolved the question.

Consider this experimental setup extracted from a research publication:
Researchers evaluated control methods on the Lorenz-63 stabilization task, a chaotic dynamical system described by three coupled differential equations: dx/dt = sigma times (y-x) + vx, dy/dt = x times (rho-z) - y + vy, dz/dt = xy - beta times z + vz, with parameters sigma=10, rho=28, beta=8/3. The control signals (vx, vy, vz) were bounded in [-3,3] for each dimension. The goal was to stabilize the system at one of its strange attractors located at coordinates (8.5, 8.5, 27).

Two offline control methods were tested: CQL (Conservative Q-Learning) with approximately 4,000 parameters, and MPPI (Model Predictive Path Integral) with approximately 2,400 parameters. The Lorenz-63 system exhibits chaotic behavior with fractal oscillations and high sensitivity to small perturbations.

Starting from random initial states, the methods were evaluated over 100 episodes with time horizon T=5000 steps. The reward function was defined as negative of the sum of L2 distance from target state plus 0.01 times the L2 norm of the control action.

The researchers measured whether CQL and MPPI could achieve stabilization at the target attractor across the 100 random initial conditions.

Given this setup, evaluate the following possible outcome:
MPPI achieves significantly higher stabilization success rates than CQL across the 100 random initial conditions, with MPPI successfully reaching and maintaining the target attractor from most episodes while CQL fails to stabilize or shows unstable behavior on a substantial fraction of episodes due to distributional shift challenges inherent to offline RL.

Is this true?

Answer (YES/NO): NO